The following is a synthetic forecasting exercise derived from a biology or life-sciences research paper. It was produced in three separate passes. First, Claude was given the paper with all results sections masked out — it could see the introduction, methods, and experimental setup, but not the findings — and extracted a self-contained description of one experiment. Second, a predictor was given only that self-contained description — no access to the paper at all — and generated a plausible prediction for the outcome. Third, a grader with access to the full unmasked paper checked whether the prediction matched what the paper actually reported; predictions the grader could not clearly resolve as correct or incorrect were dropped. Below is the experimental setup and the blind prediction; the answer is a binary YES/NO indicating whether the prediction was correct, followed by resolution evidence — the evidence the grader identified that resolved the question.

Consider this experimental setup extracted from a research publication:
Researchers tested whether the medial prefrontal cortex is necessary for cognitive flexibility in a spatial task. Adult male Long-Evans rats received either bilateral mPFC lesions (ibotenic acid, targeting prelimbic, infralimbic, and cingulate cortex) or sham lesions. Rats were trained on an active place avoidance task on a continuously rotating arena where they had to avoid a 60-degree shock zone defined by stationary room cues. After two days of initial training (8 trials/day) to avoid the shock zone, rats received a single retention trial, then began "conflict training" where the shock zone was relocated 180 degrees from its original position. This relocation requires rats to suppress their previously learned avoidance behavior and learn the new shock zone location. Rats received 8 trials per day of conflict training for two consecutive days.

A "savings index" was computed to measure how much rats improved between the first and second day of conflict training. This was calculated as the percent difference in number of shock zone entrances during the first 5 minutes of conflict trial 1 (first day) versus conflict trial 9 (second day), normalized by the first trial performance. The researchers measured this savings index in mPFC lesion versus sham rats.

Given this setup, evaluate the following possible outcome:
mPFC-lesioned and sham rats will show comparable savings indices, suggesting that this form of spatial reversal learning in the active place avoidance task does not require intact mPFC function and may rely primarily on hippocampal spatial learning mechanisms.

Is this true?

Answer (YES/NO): NO